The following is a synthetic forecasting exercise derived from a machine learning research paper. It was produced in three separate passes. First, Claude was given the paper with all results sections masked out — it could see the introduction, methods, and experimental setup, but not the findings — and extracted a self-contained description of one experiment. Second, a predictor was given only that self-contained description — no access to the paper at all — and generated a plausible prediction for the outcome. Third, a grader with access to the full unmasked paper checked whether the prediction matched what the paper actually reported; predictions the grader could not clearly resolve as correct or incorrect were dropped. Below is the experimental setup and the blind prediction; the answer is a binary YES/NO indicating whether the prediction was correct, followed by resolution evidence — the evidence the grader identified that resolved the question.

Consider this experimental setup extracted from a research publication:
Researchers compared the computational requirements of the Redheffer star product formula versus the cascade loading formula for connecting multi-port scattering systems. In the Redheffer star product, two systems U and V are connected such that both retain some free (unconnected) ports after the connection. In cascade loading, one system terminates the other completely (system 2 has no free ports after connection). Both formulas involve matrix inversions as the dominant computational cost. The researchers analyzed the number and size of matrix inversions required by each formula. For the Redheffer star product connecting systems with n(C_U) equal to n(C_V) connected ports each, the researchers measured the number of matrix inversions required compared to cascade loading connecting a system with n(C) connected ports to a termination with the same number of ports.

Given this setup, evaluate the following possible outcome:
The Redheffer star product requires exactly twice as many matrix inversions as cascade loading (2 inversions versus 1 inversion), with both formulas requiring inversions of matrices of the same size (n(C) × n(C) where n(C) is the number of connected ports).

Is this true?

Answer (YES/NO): YES